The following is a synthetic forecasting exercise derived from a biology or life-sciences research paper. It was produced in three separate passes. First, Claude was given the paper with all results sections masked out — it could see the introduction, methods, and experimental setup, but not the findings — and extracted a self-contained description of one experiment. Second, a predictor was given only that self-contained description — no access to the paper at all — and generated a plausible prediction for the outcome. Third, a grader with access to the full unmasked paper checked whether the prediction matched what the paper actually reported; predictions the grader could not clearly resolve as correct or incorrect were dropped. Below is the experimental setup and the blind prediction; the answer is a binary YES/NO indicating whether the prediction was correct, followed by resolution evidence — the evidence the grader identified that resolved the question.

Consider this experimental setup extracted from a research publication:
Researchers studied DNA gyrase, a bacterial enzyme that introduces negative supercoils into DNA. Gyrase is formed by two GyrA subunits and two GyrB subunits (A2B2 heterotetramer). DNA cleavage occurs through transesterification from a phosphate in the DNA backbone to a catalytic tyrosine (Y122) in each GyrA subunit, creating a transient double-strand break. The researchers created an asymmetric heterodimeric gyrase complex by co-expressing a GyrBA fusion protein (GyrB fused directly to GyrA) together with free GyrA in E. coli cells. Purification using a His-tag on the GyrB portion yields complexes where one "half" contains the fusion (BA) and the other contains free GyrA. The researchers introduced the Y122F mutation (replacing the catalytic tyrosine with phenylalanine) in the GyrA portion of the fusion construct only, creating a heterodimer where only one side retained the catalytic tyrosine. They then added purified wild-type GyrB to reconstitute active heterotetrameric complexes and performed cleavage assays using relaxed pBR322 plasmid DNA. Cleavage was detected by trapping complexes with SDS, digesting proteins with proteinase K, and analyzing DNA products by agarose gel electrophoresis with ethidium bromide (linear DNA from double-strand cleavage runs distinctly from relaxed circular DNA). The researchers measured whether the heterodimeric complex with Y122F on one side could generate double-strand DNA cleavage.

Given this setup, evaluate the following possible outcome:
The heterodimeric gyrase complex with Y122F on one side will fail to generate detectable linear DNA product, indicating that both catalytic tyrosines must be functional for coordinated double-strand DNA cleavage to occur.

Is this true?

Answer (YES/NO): NO